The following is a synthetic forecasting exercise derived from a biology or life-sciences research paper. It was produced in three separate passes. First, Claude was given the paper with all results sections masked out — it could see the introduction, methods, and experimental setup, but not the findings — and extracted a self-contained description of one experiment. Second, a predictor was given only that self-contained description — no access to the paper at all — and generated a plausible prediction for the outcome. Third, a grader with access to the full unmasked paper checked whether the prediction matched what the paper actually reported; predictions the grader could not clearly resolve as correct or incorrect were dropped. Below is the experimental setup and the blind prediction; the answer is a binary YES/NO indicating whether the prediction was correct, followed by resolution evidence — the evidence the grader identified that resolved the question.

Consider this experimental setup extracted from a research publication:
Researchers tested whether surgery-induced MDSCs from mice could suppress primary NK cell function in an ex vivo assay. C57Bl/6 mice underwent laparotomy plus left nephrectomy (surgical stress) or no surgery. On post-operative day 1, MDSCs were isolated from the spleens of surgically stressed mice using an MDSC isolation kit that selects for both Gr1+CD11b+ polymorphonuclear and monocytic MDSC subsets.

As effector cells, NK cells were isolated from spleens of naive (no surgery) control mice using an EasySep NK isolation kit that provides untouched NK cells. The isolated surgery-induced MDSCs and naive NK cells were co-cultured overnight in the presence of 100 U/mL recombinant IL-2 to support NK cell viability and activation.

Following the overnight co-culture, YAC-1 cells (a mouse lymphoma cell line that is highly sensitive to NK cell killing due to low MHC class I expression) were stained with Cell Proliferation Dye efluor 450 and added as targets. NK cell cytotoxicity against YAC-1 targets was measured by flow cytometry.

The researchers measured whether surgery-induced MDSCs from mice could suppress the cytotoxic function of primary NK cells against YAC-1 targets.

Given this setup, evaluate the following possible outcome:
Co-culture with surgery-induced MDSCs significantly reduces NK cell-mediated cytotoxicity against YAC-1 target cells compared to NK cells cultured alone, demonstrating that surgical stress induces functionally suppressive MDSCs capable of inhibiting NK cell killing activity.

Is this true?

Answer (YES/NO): YES